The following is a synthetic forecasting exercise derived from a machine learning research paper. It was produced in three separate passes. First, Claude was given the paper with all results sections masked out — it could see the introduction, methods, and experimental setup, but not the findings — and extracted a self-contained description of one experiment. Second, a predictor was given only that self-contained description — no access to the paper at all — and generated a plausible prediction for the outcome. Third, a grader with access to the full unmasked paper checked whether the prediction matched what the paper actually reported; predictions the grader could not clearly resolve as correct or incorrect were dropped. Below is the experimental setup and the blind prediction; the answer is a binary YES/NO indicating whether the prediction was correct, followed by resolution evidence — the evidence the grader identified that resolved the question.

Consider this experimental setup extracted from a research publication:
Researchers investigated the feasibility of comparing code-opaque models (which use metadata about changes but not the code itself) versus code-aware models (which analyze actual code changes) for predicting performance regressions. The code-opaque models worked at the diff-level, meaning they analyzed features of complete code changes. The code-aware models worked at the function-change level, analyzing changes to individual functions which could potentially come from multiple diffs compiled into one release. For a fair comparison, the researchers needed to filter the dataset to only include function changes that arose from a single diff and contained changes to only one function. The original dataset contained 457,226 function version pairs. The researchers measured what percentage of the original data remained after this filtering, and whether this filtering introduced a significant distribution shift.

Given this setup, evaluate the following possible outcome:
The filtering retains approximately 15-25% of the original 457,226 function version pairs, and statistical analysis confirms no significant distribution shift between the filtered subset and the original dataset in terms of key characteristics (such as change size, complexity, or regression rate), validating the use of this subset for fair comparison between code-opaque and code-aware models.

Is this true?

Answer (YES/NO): NO